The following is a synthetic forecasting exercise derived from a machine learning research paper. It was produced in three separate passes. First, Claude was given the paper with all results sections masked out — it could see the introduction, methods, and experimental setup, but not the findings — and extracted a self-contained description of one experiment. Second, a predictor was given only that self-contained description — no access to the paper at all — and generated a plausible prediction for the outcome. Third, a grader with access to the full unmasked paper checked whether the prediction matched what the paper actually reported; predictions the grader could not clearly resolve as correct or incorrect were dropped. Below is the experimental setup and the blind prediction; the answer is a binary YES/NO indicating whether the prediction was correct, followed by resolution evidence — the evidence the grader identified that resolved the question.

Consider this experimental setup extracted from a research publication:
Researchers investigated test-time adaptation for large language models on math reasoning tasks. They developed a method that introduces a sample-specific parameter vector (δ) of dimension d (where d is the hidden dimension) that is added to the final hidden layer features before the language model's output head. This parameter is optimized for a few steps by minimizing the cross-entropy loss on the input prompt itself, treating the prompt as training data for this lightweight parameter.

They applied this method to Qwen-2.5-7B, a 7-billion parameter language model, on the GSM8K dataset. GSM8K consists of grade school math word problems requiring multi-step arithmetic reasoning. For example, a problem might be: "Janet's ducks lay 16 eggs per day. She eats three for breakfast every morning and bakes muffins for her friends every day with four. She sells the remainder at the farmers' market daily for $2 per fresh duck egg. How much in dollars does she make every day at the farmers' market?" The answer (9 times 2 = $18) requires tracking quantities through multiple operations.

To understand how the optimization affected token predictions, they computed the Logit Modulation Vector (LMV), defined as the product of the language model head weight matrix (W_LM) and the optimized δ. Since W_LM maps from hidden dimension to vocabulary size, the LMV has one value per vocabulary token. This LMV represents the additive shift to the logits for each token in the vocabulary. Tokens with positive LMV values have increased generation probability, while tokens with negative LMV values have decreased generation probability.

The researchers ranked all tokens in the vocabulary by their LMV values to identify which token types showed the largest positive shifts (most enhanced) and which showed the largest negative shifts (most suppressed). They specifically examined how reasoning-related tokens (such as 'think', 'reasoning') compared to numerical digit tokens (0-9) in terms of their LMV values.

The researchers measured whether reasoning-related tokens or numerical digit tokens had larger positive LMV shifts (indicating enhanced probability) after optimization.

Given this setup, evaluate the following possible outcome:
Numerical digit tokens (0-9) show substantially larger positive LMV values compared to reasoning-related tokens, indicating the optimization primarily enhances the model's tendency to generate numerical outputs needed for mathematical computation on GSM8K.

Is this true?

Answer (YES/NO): NO